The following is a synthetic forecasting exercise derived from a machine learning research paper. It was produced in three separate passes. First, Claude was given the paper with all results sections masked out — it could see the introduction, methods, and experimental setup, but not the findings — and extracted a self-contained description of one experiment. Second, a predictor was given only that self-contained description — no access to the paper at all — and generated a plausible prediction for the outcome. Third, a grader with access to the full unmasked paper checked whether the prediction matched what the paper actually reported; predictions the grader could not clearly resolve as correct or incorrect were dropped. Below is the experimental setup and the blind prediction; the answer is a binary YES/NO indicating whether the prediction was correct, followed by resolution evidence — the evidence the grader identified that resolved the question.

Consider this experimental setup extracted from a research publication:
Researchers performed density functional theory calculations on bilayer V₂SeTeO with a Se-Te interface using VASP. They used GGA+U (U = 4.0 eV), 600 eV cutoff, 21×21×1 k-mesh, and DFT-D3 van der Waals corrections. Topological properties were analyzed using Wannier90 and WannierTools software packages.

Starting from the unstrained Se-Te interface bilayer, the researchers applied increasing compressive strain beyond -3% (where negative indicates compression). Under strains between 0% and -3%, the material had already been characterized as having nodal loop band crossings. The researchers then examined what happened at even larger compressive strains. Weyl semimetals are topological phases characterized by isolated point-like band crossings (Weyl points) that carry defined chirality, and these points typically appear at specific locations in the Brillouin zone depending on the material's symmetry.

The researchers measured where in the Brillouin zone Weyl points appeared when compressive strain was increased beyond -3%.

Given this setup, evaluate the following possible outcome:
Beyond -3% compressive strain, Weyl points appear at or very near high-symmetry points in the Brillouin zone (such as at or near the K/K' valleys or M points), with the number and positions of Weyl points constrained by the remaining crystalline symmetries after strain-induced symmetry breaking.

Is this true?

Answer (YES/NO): NO